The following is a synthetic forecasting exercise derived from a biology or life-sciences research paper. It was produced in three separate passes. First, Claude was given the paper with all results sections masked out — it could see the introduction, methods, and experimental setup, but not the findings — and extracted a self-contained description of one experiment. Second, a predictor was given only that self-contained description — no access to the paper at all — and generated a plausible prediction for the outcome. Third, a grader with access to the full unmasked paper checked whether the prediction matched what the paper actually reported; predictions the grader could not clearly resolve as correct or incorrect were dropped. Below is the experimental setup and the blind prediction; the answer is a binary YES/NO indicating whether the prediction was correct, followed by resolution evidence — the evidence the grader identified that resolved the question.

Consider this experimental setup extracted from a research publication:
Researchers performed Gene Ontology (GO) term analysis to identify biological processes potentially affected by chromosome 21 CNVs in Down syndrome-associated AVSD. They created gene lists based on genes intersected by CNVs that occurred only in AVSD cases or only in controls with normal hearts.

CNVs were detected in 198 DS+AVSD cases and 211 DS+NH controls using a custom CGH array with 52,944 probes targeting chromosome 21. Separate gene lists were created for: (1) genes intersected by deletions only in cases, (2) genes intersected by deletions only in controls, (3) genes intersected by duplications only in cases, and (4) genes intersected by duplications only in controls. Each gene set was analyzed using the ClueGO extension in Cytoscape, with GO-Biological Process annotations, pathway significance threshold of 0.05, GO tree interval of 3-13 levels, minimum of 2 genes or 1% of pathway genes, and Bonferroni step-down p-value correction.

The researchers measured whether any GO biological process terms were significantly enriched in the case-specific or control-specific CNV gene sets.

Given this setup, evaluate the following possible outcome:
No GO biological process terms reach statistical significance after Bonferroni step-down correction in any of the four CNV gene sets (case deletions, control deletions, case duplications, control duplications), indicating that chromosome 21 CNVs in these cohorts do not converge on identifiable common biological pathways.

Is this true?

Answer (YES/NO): NO